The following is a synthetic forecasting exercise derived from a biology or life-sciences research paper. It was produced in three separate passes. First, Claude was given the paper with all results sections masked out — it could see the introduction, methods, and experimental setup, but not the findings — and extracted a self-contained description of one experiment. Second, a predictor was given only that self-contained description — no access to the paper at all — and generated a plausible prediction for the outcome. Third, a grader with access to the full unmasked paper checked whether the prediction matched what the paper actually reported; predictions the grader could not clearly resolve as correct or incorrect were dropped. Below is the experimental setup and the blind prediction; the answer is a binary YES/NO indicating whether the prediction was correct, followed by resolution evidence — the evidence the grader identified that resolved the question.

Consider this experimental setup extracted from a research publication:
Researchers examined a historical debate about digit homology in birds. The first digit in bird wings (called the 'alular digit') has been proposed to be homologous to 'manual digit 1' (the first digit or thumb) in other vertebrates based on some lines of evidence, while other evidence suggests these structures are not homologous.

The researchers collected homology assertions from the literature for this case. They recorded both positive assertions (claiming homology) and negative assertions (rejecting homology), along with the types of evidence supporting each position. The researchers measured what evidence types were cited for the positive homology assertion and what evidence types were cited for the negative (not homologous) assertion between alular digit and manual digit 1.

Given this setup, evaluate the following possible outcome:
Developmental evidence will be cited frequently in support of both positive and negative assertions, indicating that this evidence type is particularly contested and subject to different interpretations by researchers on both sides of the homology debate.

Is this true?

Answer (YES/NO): NO